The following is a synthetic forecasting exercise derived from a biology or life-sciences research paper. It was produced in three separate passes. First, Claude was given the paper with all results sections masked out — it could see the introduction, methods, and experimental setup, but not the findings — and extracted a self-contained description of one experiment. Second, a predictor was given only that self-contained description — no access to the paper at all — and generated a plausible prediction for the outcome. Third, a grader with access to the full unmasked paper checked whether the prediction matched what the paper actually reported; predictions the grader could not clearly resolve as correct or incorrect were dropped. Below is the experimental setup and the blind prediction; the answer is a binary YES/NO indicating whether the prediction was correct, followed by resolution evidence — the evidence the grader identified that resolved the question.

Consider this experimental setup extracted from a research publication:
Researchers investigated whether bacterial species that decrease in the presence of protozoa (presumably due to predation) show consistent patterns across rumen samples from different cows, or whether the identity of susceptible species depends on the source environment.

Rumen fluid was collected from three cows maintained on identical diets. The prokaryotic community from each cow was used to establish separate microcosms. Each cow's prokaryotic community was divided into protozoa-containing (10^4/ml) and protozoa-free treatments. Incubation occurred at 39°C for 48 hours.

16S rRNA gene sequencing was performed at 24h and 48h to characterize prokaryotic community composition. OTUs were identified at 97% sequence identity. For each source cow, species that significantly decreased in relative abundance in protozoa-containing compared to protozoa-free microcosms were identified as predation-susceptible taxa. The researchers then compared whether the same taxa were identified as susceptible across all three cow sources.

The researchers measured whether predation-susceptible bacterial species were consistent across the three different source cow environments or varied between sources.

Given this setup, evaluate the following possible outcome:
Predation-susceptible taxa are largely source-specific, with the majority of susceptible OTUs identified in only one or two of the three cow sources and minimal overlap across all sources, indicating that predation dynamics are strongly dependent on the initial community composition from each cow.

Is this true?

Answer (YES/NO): YES